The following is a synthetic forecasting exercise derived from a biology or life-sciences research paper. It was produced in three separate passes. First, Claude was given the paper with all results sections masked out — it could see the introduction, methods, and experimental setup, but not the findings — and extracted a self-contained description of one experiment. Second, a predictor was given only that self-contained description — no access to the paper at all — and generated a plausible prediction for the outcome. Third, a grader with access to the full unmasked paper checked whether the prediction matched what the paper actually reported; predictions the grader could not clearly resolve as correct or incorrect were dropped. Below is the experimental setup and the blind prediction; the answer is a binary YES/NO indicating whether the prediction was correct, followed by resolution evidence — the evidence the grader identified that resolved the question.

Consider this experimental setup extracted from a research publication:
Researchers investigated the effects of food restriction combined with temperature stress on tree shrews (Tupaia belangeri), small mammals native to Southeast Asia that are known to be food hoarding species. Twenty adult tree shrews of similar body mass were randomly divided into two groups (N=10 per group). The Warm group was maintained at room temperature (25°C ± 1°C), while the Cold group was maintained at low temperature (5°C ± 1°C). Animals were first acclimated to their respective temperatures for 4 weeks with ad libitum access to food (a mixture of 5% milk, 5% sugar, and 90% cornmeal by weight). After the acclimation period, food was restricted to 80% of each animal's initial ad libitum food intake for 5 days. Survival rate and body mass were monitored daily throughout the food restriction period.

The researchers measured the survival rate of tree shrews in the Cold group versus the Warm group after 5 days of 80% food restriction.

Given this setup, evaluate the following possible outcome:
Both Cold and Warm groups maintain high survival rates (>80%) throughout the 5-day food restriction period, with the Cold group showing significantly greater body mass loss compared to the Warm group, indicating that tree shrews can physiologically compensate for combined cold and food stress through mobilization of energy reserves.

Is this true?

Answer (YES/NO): NO